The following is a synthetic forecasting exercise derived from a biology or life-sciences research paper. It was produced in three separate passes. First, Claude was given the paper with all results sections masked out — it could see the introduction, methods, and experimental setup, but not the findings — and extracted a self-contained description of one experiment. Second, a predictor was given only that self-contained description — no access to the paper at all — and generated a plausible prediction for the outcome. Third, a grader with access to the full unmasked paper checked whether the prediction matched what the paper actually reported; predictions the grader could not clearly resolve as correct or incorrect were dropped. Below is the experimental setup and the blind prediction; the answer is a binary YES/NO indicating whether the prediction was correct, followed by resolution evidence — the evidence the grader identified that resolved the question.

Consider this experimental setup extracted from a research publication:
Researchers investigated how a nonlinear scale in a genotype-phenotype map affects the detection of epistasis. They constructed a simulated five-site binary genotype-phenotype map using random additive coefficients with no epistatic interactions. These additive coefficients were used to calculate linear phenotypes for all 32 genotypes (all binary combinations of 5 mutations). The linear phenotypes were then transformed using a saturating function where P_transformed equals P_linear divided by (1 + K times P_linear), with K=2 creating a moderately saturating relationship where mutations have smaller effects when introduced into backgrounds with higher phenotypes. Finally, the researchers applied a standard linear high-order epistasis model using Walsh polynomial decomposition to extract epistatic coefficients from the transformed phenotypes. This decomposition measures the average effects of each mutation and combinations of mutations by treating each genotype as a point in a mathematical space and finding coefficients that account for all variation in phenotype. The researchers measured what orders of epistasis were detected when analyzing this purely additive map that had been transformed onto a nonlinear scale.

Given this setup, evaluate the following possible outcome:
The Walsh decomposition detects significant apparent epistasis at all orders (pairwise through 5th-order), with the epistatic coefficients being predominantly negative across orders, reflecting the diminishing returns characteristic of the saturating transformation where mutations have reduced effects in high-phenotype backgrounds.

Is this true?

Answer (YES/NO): NO